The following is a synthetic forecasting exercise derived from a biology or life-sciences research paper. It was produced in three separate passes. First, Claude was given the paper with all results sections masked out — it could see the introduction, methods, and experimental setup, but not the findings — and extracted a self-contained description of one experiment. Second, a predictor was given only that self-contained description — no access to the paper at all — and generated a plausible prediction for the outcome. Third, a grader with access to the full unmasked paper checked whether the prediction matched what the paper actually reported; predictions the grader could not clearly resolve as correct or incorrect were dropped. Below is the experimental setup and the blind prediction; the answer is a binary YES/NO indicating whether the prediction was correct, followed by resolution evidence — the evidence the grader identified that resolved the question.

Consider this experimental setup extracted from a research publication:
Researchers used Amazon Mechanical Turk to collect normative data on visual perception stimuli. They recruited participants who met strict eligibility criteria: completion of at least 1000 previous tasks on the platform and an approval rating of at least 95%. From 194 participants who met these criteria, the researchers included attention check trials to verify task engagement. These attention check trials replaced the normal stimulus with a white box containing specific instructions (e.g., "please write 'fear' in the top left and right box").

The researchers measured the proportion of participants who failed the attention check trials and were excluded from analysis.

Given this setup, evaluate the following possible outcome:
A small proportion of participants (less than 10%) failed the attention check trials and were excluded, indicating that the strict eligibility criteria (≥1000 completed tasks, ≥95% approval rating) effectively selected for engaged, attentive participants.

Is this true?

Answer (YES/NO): YES